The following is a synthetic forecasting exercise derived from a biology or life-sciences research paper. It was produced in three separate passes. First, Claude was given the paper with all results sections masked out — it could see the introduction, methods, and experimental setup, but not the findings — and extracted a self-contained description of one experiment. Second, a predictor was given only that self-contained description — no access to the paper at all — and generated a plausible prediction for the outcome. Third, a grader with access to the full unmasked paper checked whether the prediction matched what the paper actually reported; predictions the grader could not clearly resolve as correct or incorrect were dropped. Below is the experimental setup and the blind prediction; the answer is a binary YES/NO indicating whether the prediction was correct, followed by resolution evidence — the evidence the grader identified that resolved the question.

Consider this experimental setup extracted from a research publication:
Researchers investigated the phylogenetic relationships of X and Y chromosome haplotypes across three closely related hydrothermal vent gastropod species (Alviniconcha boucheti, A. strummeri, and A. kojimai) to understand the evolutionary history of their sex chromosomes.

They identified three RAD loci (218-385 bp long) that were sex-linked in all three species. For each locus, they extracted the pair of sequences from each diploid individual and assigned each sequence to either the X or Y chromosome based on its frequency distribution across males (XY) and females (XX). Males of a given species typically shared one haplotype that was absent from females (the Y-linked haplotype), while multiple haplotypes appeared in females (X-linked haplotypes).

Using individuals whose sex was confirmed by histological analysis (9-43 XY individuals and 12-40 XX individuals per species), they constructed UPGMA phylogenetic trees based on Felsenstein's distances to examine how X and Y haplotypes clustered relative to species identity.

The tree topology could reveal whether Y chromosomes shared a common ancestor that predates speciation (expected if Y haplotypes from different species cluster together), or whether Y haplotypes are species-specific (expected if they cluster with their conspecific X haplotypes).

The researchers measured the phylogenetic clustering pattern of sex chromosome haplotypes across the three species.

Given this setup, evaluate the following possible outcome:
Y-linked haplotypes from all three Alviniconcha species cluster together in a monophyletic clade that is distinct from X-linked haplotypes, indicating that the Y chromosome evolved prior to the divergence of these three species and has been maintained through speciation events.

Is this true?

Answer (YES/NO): NO